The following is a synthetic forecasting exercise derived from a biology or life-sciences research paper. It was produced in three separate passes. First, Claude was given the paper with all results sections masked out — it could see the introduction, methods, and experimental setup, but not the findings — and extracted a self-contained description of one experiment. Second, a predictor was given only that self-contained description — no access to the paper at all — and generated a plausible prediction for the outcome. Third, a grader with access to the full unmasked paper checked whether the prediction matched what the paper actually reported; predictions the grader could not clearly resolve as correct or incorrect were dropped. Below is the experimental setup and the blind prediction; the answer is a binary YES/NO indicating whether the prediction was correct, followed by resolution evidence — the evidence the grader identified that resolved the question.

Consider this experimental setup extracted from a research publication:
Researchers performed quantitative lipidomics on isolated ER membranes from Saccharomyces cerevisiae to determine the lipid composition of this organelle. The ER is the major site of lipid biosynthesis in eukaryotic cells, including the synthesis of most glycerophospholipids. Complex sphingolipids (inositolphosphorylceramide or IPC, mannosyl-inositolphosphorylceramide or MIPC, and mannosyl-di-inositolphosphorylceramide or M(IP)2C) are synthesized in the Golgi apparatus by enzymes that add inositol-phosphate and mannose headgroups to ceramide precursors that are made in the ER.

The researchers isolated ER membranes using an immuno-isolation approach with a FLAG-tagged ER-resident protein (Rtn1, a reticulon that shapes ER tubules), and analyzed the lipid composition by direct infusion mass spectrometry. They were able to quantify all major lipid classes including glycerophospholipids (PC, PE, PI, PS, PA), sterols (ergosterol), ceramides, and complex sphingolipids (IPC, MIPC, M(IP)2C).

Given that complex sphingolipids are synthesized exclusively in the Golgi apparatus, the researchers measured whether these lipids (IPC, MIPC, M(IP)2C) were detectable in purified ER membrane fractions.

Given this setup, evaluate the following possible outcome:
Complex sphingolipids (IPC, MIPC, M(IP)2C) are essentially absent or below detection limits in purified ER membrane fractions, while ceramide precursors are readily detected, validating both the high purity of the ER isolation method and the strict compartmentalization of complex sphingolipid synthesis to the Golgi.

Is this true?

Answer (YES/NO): NO